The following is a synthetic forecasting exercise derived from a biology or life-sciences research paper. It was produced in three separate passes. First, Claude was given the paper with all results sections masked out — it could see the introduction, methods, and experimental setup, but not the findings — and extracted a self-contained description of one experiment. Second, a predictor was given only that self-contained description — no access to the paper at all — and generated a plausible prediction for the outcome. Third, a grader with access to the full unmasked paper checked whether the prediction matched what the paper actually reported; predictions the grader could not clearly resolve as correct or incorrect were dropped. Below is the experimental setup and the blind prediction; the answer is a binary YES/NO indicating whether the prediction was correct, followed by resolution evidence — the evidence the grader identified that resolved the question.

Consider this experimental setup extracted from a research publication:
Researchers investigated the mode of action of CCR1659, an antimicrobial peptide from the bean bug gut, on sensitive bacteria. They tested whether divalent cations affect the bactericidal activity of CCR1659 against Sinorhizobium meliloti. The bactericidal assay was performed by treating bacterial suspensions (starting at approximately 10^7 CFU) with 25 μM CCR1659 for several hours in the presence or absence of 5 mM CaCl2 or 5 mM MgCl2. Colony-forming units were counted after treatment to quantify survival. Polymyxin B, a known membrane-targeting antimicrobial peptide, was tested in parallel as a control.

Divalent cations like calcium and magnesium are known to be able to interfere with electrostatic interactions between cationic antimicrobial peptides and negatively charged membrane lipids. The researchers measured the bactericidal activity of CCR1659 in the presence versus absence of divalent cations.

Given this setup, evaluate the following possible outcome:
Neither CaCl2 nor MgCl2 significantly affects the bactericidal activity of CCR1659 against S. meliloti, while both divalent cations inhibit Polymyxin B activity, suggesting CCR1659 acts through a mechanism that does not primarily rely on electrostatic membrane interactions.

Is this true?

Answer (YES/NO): NO